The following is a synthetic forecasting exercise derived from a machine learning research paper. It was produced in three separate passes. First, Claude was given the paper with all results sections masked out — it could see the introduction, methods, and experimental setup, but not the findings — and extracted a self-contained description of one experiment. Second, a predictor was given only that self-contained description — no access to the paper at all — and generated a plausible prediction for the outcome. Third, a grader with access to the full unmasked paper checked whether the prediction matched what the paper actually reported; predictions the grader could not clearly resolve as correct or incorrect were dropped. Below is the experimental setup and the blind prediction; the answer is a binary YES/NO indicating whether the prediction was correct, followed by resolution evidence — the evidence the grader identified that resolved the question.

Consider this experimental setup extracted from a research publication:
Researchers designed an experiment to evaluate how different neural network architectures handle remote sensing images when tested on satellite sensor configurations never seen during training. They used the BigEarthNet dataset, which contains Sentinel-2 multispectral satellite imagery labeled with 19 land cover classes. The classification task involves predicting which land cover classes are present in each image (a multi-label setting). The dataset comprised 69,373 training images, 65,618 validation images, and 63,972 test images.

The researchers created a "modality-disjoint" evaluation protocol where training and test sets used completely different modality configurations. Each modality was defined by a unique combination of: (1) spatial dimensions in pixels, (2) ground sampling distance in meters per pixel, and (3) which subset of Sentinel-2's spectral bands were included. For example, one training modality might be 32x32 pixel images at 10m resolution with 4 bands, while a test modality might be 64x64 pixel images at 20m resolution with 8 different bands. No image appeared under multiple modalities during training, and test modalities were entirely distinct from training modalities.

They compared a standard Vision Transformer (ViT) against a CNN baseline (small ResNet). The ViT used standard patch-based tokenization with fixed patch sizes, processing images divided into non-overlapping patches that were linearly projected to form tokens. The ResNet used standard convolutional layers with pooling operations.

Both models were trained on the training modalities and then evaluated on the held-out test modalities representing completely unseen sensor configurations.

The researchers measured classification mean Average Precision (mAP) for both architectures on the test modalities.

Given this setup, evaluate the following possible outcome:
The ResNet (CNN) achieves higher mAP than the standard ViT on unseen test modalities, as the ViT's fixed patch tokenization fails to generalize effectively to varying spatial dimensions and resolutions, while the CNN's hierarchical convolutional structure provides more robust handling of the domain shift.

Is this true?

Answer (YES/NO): NO